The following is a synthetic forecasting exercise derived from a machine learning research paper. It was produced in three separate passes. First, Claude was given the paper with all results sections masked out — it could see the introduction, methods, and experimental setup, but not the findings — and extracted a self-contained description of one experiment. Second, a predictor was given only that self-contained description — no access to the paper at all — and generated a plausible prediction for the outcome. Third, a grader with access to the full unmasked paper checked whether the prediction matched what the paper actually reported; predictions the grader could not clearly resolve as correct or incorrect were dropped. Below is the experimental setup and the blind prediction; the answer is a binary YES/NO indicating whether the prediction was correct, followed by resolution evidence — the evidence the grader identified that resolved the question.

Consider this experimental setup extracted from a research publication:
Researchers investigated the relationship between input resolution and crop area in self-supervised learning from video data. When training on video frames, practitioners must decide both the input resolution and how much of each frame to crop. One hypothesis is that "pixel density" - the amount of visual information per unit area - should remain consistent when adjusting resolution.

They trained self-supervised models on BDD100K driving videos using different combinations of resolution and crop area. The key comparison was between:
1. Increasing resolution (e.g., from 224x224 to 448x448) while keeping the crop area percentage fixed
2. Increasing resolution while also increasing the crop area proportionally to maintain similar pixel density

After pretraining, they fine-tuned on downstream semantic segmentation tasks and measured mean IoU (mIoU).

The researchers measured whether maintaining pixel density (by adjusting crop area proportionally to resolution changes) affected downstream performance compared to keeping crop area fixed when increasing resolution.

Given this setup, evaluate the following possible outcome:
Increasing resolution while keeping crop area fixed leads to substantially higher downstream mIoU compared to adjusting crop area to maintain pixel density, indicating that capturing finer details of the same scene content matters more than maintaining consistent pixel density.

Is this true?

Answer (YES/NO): NO